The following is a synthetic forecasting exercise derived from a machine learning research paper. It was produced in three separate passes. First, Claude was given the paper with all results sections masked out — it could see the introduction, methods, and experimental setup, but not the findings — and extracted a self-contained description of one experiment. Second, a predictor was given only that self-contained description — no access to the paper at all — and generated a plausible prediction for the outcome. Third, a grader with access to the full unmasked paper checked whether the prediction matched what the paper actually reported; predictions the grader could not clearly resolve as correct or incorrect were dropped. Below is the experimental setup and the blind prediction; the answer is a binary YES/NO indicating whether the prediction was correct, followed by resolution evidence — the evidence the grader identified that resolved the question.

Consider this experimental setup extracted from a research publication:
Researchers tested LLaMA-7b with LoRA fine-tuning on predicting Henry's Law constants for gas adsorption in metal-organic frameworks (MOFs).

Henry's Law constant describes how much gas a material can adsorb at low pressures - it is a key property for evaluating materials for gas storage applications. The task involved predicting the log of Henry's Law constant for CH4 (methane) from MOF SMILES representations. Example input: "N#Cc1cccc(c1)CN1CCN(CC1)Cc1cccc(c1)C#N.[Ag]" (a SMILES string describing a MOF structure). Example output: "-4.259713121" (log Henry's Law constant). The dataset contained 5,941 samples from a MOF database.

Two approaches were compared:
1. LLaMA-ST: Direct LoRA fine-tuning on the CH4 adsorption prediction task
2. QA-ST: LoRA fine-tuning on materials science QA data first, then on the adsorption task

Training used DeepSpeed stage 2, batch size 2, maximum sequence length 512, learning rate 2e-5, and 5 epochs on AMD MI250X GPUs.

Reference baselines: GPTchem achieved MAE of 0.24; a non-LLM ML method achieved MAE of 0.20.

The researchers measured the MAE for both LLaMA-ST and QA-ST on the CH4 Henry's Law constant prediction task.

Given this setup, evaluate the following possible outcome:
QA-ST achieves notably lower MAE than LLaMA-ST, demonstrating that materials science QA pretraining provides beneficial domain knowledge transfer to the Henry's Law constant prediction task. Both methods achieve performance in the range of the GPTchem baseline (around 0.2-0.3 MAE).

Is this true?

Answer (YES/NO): NO